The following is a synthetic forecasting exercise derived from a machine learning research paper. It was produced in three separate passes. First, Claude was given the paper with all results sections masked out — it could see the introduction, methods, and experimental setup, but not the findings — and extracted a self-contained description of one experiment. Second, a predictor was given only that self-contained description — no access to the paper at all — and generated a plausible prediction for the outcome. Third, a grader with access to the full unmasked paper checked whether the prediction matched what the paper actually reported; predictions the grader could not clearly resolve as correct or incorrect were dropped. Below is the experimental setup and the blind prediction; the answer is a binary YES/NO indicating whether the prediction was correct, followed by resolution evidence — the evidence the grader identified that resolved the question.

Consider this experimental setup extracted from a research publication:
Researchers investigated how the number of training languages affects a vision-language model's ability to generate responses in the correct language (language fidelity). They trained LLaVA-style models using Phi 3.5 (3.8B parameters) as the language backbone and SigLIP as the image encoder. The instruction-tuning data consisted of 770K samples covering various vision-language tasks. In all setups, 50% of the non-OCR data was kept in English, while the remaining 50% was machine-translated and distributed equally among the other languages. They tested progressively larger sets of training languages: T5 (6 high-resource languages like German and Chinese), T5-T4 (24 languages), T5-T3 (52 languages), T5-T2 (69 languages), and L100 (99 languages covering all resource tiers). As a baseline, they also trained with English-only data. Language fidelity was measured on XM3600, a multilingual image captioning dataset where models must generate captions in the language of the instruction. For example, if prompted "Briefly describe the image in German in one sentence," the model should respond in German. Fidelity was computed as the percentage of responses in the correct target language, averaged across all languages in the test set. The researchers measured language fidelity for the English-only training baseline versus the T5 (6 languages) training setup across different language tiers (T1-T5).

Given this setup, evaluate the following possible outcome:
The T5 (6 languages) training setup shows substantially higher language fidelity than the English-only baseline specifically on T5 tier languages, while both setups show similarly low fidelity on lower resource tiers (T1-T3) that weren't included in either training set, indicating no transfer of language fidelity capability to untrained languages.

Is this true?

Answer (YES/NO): NO